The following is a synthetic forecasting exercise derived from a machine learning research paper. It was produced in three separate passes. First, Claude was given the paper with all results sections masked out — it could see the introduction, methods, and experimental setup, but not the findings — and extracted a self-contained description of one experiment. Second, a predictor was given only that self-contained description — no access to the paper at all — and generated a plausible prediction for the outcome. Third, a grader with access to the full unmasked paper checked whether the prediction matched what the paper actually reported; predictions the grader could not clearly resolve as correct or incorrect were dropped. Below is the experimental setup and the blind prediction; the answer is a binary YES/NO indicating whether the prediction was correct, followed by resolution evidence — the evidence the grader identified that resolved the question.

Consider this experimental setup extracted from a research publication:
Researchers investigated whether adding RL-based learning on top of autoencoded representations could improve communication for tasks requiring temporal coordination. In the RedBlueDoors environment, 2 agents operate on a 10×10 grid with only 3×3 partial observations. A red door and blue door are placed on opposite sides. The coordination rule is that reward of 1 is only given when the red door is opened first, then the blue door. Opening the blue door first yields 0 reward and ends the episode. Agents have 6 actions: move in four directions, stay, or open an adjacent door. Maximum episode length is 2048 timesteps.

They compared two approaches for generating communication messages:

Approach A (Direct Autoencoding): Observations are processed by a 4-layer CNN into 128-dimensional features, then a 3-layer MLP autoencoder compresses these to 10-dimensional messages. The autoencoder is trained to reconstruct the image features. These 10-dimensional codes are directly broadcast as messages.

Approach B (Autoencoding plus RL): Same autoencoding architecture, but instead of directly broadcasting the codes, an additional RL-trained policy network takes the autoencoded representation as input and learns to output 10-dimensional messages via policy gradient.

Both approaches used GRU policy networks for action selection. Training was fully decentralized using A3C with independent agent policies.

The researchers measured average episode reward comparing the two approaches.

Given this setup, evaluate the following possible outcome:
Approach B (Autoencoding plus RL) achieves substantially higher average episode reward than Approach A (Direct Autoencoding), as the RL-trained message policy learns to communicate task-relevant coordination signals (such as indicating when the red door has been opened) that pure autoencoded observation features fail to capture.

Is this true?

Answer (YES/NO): NO